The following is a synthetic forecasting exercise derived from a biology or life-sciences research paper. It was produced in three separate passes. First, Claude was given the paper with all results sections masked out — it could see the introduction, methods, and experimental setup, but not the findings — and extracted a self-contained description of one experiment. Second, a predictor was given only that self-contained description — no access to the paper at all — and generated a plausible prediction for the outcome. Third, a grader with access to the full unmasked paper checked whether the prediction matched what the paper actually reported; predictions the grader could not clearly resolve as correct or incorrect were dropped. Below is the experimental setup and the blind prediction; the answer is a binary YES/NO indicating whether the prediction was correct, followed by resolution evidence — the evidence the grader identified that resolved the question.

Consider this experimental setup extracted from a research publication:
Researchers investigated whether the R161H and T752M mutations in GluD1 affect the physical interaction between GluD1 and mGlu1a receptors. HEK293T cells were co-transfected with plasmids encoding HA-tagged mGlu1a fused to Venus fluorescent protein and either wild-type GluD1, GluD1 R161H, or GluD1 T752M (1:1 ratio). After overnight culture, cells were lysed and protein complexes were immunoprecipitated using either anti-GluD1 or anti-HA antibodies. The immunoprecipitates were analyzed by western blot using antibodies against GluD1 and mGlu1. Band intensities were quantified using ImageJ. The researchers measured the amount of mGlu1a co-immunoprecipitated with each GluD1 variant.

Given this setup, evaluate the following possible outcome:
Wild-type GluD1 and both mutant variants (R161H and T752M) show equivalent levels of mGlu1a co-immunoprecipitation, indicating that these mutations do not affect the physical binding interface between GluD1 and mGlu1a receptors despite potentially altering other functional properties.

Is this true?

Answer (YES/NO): YES